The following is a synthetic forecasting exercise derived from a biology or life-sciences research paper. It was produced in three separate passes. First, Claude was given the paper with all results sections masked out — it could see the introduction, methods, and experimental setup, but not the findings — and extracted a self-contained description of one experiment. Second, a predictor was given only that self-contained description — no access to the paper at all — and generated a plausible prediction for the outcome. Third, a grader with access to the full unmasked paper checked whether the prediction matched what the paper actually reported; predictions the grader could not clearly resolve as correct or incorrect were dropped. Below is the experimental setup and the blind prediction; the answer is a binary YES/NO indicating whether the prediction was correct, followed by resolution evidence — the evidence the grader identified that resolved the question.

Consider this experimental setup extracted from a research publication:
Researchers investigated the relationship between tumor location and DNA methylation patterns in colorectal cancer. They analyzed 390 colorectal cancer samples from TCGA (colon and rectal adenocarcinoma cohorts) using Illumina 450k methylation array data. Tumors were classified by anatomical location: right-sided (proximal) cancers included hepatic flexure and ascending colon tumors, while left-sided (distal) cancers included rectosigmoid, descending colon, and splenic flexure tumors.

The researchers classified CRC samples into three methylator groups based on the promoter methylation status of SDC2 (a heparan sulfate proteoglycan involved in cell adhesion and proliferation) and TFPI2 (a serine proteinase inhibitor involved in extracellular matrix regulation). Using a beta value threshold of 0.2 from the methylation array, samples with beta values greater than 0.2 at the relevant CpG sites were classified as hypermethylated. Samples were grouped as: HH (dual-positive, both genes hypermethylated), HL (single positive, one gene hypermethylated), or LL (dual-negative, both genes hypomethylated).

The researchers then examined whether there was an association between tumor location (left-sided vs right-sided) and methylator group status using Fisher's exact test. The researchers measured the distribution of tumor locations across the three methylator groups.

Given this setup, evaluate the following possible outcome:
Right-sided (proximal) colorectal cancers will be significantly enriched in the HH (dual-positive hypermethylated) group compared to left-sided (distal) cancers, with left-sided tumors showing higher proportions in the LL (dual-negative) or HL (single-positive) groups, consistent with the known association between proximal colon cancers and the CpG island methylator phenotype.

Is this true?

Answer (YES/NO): NO